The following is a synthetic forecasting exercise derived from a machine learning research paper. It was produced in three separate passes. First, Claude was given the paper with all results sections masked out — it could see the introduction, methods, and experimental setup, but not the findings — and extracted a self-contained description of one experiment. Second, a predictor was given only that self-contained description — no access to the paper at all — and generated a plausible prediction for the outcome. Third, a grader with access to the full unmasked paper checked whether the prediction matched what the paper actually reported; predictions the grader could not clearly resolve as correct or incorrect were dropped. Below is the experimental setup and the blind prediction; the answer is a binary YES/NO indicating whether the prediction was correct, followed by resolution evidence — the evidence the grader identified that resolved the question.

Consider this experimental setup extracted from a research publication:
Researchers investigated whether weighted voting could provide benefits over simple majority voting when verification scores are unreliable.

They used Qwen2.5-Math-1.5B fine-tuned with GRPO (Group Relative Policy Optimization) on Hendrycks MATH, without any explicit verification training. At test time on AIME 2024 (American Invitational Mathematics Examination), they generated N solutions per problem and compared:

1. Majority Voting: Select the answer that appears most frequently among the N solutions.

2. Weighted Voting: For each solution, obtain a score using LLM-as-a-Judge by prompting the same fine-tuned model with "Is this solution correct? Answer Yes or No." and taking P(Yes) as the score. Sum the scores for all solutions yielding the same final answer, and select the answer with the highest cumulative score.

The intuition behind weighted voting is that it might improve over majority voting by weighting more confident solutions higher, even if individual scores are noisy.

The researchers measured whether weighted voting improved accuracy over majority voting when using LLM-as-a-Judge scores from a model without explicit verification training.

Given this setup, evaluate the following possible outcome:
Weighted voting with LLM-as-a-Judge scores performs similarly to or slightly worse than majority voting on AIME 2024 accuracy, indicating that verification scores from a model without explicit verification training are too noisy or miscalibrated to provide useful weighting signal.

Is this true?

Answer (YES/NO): YES